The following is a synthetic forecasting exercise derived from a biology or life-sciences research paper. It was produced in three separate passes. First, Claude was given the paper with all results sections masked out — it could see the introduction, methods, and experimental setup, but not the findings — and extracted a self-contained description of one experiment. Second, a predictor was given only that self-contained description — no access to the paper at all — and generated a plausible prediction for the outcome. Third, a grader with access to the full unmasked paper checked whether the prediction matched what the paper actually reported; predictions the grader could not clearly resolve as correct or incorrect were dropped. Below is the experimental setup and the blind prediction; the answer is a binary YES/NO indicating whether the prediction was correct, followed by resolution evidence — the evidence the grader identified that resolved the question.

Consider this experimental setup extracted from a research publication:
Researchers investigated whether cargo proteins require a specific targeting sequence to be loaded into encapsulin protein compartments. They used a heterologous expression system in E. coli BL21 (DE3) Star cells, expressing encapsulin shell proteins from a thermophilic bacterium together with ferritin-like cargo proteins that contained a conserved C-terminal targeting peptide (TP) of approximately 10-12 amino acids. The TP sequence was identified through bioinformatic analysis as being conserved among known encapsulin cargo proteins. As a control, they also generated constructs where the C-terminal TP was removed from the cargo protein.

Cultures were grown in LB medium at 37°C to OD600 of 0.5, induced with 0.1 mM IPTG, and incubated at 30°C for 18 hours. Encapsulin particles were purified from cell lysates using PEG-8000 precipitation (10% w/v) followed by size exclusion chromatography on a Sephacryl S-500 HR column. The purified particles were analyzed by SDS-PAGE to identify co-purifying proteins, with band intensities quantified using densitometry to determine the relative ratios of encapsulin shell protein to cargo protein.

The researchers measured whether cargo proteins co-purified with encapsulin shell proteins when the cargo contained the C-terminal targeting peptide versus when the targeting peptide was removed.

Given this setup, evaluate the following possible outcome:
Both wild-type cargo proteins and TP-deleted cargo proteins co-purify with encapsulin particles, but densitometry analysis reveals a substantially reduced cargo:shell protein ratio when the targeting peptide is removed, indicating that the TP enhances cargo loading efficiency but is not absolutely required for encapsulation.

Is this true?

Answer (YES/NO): NO